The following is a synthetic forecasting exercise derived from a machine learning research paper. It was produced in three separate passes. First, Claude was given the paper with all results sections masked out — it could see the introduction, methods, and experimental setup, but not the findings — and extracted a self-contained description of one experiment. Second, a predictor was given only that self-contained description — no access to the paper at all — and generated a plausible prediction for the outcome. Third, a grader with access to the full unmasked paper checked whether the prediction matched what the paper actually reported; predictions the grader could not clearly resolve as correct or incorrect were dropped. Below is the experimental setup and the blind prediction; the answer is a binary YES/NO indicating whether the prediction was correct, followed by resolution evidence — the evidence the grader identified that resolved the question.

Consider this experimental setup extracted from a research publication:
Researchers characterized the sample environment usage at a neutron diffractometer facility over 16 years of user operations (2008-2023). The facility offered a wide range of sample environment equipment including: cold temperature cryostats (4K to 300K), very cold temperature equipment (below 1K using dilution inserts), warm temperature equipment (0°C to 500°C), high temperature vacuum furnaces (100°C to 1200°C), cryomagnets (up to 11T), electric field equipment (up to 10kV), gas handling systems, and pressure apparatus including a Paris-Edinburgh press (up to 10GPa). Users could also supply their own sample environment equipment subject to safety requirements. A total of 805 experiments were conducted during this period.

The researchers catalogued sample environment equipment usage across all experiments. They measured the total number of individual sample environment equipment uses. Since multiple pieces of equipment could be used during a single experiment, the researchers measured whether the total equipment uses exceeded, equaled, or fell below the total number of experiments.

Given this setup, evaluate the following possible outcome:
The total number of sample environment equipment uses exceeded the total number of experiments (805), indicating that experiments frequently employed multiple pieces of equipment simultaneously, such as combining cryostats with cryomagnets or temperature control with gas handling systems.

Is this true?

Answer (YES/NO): YES